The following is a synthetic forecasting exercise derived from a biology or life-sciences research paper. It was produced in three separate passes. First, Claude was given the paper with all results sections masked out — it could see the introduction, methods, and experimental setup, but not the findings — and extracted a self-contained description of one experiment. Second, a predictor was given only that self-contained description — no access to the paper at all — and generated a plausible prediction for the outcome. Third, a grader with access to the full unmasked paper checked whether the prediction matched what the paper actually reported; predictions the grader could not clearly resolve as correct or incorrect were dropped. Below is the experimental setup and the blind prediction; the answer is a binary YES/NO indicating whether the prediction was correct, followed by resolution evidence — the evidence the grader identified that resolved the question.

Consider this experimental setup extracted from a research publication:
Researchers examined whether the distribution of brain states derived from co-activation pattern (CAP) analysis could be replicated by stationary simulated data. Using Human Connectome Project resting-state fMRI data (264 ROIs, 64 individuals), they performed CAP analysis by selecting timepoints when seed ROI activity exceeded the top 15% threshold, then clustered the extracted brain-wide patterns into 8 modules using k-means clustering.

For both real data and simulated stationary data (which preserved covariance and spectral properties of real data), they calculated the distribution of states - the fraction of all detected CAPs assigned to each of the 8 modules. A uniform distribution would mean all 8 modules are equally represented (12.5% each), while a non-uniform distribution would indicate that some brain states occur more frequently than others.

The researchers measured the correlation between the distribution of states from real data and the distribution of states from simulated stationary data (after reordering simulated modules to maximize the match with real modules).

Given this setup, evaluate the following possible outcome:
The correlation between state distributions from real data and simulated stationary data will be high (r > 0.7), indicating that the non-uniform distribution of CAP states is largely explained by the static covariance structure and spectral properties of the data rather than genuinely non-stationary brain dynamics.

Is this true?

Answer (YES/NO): NO